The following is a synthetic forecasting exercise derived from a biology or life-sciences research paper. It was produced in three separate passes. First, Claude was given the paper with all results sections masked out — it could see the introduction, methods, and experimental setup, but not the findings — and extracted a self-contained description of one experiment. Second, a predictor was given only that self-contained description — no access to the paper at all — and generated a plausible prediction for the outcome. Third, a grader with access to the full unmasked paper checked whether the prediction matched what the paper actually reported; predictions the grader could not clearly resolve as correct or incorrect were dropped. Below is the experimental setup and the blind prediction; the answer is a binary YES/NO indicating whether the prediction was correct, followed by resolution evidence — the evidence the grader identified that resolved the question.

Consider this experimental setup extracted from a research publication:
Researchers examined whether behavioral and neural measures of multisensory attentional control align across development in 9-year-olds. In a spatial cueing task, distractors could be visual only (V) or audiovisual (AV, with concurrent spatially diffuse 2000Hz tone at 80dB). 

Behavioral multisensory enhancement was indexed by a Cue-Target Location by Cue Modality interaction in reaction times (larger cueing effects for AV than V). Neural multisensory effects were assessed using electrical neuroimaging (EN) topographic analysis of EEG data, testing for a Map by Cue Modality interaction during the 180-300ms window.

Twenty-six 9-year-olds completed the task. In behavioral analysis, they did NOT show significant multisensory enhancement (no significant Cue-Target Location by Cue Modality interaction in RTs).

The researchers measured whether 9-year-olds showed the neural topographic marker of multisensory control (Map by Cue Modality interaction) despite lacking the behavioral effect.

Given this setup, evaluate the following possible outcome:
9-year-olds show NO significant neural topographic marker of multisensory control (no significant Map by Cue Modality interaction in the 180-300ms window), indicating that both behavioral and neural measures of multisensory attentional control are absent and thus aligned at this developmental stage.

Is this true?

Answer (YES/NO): NO